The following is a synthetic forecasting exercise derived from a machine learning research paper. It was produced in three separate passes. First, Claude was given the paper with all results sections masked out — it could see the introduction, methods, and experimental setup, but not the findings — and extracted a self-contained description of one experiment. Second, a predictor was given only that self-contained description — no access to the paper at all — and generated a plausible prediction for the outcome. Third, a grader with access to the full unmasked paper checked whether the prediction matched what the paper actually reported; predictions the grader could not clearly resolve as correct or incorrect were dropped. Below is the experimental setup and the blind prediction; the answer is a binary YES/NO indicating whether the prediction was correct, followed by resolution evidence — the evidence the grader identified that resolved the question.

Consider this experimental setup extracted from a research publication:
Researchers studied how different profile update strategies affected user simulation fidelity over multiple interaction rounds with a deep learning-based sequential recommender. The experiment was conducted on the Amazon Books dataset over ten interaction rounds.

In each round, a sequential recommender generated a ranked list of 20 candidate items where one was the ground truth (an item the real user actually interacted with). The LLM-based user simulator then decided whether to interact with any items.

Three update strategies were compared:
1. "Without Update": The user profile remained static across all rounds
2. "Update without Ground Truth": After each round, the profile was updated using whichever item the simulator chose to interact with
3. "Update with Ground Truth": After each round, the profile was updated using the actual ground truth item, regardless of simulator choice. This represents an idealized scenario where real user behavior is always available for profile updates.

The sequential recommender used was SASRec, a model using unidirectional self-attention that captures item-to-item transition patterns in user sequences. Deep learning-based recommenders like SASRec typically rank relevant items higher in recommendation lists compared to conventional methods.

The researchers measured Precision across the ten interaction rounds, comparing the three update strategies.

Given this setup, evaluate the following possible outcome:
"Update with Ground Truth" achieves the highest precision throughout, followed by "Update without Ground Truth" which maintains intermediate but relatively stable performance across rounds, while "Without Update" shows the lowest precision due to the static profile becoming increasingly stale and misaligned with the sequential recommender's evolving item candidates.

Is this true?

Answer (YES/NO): NO